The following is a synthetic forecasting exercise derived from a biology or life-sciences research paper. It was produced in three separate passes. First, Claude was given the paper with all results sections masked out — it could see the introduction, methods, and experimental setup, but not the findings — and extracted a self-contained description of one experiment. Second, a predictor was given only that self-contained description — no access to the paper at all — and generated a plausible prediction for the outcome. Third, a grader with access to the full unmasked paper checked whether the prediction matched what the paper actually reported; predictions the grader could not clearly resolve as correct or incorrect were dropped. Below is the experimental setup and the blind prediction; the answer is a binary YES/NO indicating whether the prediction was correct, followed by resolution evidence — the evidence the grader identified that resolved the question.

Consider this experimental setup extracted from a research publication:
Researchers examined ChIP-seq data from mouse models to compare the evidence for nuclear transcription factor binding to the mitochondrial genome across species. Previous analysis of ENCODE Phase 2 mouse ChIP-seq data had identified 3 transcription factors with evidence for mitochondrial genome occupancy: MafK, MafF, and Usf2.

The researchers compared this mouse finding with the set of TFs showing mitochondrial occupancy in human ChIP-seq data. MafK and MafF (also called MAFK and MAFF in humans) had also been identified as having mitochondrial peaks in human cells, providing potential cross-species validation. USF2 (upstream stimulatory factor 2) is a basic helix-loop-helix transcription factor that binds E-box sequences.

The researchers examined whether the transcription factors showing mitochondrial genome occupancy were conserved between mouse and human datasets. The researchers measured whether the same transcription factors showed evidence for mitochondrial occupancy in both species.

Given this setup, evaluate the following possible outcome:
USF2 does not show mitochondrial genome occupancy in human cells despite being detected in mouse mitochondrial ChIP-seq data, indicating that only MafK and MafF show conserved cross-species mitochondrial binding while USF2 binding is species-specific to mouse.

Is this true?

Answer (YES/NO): YES